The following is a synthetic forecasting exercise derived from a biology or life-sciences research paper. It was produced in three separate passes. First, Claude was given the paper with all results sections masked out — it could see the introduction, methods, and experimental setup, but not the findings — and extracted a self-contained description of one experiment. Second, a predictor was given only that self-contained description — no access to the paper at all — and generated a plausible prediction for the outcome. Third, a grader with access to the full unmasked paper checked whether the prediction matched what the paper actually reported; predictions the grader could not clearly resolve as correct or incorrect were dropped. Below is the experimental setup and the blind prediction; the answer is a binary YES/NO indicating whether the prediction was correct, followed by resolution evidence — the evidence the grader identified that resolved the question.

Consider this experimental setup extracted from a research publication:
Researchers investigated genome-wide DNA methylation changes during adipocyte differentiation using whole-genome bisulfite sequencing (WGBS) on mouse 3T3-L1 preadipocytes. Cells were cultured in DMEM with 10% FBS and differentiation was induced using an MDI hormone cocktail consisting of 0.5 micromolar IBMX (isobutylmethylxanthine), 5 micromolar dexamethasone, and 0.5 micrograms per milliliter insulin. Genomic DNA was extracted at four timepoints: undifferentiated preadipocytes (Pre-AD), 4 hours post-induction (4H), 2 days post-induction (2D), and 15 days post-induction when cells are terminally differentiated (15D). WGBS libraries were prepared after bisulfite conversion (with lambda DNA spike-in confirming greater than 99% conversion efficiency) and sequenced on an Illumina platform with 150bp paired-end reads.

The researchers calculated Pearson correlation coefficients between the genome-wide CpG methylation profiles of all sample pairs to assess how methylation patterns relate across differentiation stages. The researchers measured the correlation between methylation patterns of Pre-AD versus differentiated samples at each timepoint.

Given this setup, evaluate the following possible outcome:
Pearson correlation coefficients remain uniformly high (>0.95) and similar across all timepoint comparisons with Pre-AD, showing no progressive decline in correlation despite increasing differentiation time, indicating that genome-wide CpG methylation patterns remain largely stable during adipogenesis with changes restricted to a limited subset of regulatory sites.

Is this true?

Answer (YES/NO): NO